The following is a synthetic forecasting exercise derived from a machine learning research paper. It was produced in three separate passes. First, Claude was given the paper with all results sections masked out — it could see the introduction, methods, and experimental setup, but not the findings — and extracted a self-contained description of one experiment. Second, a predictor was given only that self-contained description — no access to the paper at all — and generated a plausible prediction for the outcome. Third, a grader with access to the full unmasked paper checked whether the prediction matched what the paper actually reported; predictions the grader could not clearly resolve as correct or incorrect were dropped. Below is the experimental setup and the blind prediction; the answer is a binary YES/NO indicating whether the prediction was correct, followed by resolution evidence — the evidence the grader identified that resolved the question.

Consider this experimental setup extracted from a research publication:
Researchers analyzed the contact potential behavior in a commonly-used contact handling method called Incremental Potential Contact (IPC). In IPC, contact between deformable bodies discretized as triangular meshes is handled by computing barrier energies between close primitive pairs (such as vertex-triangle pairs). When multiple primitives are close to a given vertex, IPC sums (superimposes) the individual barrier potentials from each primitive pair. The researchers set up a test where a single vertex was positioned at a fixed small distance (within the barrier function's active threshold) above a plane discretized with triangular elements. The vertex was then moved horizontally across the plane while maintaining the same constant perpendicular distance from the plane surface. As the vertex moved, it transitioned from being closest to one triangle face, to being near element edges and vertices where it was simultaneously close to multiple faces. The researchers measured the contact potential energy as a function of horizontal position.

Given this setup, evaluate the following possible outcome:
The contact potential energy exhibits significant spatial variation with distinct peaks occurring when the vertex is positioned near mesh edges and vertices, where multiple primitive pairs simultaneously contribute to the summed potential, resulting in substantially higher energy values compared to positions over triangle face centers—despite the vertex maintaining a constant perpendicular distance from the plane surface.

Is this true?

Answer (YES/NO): YES